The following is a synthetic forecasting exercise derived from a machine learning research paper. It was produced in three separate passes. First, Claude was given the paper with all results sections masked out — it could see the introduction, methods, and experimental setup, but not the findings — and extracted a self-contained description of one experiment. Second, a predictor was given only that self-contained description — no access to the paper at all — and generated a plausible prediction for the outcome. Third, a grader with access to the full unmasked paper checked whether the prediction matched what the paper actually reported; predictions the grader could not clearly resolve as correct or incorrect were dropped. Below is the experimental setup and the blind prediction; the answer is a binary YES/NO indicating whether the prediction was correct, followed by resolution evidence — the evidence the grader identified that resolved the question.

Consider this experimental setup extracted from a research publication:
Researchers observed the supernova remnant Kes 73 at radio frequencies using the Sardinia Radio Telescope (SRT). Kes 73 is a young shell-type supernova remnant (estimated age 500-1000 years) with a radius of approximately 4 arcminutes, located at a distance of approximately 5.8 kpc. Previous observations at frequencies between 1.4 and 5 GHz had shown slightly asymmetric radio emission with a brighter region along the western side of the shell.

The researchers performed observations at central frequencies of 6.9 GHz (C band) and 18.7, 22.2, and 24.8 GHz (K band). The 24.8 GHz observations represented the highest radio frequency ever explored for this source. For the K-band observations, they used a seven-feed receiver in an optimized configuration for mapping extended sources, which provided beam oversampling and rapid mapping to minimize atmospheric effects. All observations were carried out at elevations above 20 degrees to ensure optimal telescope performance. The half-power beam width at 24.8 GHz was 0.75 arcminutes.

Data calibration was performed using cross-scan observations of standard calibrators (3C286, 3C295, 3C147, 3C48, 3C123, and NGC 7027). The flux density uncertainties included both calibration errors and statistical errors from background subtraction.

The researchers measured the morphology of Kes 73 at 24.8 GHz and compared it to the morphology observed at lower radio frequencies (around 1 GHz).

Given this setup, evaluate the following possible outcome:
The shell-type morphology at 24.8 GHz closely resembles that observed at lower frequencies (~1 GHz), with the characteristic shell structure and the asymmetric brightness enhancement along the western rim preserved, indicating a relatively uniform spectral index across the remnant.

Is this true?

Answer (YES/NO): NO